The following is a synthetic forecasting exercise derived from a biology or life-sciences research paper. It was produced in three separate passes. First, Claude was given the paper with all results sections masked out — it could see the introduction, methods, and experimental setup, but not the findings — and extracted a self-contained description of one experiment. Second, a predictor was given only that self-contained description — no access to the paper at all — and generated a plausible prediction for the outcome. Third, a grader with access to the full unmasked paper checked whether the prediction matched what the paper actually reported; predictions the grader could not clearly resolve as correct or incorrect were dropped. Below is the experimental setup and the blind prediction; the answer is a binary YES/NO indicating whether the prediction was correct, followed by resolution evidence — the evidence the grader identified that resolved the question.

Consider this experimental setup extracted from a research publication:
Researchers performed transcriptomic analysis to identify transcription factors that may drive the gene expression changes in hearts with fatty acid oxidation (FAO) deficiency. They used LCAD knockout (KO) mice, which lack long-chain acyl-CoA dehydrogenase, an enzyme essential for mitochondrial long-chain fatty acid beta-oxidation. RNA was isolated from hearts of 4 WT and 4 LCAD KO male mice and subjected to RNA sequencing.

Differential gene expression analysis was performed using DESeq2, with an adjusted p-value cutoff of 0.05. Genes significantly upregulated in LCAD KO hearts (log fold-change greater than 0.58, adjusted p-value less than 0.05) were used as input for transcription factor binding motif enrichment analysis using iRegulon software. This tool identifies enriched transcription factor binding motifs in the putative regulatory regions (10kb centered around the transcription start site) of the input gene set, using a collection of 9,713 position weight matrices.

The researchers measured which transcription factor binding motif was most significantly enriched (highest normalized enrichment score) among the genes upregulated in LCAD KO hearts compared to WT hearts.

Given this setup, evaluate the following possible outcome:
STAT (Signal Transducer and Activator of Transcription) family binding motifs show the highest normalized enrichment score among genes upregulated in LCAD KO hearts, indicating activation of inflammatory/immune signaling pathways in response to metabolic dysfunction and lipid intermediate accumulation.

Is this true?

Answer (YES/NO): NO